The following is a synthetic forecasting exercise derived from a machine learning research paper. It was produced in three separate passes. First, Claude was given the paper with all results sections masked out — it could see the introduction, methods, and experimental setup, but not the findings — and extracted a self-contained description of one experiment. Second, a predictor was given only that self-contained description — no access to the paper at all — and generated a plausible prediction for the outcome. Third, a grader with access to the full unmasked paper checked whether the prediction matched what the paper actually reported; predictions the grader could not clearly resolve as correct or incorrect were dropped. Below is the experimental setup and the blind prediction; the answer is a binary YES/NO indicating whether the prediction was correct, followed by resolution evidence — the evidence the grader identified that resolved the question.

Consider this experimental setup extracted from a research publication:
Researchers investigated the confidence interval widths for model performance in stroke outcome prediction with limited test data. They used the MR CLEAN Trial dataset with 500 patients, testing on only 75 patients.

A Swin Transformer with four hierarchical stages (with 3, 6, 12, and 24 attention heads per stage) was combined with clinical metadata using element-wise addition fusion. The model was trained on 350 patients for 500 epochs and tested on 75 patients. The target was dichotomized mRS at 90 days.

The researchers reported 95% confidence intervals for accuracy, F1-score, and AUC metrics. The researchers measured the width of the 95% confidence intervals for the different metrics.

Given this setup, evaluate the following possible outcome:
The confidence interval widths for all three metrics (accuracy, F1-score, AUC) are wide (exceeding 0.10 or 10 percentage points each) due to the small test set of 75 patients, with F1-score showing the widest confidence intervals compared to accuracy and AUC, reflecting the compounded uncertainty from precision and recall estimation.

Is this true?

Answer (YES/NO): YES